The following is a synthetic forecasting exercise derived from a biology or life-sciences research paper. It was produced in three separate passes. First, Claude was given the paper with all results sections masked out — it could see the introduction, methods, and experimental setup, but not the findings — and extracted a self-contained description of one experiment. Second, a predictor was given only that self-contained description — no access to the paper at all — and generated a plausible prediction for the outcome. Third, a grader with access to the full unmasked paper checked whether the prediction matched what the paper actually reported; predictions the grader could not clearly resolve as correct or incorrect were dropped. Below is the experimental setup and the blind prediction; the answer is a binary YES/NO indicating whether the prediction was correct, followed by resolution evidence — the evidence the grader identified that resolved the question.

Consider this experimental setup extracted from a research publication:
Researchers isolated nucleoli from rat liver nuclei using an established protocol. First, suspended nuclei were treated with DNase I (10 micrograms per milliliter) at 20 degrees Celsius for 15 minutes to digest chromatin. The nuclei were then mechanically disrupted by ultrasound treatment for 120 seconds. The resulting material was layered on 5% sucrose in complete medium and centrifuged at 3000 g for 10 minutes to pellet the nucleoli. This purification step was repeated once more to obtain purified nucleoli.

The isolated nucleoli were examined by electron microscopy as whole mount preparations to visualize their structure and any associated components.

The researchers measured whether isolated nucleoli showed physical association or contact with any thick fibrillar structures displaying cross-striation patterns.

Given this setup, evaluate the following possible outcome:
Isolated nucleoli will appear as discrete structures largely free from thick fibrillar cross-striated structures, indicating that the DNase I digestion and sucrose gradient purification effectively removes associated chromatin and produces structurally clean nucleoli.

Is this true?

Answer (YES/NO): NO